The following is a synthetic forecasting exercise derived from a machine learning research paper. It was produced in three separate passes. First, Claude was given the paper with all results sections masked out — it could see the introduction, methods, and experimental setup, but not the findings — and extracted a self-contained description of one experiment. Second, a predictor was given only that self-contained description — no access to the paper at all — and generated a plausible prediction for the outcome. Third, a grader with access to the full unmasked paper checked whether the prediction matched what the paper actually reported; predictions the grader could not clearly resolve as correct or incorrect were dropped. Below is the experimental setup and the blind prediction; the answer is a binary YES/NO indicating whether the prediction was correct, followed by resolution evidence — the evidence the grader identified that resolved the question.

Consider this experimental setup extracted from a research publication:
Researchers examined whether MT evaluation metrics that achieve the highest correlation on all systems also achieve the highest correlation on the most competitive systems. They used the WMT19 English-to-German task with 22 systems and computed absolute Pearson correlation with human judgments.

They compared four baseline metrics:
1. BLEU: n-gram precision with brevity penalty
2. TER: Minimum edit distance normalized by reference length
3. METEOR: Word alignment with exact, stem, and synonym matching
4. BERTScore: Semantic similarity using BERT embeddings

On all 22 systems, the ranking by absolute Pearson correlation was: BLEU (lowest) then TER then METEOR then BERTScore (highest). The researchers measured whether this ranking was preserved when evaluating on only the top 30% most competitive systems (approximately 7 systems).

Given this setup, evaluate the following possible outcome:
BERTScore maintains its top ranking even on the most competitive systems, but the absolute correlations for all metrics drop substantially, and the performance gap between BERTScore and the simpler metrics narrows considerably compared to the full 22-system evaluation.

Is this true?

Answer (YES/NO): NO